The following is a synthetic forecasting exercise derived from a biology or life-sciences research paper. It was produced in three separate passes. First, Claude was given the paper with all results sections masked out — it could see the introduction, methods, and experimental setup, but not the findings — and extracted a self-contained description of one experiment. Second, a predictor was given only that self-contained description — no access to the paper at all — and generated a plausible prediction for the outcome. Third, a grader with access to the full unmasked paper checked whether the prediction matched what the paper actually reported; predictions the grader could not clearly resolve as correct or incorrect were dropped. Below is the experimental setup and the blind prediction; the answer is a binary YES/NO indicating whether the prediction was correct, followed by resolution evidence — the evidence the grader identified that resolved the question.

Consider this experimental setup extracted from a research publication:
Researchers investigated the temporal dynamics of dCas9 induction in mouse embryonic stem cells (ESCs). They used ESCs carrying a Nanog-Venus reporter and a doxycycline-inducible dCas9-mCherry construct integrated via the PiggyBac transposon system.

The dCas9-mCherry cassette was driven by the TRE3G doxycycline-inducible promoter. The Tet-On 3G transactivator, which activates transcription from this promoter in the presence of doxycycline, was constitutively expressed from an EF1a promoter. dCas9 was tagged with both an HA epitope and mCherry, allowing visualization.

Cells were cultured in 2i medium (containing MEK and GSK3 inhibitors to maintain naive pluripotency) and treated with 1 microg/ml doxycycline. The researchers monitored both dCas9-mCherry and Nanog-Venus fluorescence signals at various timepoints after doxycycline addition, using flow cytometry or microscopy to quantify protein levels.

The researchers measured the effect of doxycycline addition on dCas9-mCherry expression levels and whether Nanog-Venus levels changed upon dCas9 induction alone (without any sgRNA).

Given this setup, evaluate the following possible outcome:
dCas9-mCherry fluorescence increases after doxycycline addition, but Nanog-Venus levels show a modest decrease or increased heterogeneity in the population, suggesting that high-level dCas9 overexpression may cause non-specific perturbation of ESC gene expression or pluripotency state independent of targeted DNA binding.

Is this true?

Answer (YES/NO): NO